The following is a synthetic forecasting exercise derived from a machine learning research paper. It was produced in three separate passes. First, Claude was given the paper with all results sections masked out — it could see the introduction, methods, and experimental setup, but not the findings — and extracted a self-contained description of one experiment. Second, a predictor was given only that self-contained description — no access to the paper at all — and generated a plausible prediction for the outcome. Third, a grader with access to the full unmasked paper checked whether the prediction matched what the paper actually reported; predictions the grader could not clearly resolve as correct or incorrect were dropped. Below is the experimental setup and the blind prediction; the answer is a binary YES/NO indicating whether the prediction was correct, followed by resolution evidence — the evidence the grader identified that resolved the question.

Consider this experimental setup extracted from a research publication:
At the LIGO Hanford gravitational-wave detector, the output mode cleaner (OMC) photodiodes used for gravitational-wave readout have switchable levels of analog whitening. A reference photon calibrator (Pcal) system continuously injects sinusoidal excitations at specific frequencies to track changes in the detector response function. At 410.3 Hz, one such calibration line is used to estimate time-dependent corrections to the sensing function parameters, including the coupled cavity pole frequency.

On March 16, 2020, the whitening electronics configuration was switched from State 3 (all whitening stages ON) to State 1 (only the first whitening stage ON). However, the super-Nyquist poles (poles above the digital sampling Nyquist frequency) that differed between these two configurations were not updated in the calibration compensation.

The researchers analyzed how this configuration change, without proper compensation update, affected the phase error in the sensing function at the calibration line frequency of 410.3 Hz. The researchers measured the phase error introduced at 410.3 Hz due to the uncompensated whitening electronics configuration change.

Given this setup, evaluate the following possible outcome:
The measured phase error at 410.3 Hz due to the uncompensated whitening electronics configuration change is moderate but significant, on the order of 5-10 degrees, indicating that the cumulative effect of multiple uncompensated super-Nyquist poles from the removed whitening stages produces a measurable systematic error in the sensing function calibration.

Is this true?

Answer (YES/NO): NO